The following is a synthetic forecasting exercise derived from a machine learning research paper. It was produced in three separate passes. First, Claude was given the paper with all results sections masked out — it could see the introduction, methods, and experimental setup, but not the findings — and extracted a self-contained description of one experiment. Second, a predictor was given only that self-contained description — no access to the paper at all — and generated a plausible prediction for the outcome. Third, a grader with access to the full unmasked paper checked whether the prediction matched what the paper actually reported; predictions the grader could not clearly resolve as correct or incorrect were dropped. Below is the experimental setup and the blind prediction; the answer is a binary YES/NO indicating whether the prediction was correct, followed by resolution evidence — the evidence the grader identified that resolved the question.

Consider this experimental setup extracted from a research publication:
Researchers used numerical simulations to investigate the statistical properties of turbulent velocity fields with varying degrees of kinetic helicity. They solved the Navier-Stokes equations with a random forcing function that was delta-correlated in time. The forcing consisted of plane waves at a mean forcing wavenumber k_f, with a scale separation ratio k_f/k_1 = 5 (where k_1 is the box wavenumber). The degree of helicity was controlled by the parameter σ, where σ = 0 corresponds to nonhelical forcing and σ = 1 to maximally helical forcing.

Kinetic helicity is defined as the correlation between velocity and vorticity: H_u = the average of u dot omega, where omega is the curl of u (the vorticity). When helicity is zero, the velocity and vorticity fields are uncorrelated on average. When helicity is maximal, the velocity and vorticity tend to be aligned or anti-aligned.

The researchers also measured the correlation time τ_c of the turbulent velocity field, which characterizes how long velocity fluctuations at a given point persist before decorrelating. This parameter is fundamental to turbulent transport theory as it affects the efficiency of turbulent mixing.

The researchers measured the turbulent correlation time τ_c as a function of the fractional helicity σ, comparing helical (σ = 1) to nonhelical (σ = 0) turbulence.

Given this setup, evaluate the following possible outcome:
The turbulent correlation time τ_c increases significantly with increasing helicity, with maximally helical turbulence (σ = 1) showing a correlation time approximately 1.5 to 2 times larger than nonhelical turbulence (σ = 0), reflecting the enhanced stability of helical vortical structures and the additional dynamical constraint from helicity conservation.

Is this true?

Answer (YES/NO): NO